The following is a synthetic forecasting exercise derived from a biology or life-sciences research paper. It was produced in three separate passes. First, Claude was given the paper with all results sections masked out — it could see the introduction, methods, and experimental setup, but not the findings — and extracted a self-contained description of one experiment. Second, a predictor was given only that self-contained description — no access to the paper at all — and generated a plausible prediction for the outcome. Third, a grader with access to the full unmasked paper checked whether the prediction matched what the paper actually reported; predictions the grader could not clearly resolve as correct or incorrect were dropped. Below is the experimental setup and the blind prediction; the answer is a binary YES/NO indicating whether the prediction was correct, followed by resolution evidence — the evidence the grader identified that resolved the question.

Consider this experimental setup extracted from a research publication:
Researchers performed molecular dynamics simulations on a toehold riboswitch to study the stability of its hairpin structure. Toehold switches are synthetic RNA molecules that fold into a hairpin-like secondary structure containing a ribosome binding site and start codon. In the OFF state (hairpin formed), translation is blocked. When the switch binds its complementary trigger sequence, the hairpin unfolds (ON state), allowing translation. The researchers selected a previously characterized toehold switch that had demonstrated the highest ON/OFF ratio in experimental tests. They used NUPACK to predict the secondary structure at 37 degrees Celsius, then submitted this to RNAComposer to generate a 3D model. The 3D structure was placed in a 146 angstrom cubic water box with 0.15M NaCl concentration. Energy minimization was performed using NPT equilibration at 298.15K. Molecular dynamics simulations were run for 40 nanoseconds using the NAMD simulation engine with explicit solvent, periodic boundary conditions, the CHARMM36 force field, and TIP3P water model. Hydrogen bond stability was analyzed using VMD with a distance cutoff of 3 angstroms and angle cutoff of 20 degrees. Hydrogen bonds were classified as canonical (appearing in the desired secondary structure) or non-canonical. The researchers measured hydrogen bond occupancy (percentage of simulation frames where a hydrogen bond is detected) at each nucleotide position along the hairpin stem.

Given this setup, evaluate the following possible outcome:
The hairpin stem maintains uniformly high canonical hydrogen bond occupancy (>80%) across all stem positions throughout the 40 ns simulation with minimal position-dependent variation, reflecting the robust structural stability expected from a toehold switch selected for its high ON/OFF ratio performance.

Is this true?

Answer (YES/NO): NO